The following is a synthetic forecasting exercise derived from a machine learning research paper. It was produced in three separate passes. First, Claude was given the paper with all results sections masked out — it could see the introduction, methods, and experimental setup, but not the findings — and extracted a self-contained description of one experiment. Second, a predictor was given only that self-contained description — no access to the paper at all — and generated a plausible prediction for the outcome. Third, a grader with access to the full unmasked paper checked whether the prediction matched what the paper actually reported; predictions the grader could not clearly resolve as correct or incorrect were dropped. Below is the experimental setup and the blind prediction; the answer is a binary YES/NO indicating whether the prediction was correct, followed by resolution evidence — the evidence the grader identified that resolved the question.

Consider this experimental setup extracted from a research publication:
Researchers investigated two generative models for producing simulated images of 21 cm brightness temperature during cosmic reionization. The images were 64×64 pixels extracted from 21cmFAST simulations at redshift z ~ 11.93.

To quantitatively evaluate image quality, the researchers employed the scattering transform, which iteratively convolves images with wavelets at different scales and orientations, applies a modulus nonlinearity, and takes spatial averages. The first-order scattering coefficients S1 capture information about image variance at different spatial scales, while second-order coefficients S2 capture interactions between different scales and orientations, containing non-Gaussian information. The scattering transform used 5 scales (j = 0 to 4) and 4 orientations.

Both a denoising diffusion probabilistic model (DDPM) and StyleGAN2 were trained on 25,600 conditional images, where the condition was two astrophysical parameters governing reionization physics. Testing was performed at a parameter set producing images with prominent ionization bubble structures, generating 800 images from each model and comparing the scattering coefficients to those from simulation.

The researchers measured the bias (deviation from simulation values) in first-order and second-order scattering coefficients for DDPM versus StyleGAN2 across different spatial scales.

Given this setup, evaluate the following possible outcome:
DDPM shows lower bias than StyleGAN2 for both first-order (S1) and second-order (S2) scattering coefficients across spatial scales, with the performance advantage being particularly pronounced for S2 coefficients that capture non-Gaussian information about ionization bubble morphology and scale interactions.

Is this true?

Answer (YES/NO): NO